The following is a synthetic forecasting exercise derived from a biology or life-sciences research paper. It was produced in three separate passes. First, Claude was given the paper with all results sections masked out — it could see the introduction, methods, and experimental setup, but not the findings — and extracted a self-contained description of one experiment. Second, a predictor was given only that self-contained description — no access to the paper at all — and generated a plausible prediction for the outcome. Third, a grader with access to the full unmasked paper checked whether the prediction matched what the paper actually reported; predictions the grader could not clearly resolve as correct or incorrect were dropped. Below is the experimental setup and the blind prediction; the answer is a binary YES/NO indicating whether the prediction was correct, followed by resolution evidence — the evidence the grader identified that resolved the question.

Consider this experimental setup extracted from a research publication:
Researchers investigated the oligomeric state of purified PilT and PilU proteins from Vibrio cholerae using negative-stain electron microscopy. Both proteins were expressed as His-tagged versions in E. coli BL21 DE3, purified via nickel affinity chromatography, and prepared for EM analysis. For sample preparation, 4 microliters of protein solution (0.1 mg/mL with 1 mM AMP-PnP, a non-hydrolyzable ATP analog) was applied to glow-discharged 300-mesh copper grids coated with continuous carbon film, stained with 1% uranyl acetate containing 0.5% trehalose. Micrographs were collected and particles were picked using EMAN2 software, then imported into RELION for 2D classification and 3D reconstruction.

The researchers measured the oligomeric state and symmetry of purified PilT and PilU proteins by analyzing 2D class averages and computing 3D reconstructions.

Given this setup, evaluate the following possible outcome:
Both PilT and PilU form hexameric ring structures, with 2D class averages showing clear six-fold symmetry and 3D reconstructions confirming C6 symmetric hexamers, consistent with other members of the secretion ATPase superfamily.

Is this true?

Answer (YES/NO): NO